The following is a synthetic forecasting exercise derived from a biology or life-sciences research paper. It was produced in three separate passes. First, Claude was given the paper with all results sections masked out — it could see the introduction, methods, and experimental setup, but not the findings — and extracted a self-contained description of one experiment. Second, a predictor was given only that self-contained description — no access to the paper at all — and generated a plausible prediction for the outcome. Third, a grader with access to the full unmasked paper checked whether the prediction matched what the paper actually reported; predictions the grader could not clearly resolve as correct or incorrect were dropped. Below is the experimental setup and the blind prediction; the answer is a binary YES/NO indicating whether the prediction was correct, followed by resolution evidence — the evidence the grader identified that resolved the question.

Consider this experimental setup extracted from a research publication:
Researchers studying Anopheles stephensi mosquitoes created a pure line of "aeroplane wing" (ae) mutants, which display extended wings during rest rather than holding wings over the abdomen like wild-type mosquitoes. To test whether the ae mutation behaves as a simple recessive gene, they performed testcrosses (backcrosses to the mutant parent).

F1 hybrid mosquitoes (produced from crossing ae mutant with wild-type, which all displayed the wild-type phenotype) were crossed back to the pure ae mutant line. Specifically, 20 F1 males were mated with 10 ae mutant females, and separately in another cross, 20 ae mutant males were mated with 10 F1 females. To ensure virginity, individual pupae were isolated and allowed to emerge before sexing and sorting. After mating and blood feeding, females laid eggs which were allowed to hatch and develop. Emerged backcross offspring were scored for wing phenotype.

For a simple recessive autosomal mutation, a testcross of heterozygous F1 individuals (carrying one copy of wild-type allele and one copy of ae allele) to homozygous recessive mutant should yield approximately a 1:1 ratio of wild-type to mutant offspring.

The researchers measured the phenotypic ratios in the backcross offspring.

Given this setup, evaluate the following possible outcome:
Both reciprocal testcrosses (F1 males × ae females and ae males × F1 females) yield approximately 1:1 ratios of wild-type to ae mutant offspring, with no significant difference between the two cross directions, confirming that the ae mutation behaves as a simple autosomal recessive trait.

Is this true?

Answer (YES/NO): YES